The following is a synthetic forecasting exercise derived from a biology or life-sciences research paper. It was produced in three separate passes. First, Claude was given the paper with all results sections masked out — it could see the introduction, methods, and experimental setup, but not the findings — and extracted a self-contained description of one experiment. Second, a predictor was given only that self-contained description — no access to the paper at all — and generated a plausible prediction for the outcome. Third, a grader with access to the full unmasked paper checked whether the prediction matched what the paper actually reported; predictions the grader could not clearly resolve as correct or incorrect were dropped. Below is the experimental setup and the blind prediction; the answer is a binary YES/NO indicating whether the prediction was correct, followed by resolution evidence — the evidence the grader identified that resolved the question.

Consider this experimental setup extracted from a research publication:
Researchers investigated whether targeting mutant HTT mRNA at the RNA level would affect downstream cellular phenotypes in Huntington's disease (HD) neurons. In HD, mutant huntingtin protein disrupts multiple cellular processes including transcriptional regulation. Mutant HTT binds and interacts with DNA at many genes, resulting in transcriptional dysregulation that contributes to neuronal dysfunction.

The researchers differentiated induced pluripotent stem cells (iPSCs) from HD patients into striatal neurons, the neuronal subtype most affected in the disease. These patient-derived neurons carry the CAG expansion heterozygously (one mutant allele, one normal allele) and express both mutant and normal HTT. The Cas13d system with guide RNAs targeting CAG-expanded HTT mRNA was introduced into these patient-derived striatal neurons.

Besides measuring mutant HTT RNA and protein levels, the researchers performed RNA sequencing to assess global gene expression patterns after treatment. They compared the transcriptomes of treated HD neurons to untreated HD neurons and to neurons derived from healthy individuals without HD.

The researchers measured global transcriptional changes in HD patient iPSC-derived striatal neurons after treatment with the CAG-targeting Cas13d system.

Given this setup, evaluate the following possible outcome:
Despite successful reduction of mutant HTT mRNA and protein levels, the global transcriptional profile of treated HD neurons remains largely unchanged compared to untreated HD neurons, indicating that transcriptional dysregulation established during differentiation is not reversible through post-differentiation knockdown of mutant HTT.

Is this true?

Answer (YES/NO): NO